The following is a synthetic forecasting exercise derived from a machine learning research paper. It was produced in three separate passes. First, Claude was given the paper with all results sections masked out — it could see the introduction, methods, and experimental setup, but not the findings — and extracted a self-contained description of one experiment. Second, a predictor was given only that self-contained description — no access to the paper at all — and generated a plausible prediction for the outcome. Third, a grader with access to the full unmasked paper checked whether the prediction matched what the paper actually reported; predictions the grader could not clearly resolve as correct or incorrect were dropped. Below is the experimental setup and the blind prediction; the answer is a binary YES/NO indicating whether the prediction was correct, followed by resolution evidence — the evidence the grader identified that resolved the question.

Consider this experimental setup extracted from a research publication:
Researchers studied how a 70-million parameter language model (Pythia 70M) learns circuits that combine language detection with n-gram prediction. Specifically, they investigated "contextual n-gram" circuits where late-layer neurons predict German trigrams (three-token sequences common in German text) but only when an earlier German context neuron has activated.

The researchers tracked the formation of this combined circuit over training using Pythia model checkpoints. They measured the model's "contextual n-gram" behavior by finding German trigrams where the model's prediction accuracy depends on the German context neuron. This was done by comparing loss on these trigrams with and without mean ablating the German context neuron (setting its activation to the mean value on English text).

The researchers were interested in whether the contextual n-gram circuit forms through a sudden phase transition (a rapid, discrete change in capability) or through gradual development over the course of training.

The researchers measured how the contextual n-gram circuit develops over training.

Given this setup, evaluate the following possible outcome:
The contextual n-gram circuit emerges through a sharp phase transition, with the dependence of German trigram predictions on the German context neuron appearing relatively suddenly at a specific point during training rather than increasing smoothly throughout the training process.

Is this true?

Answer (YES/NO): NO